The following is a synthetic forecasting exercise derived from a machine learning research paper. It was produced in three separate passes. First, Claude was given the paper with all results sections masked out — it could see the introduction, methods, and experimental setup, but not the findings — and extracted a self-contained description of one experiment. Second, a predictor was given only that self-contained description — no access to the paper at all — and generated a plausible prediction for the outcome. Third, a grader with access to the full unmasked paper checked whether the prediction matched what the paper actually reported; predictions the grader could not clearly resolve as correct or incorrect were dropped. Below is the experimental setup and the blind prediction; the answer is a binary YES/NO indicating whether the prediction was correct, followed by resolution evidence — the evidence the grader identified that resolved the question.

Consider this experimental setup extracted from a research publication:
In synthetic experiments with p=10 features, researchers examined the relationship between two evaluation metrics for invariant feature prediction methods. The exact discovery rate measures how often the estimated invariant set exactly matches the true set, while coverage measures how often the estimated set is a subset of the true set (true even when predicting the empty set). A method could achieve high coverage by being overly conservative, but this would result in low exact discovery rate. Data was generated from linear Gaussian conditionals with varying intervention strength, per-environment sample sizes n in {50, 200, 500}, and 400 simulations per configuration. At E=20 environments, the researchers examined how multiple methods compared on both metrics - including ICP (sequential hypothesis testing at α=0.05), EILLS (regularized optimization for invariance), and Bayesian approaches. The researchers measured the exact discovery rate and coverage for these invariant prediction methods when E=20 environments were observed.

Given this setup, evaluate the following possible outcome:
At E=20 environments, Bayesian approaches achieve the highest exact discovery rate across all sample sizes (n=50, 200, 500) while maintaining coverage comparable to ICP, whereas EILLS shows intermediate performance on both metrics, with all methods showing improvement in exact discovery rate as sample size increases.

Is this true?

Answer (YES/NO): NO